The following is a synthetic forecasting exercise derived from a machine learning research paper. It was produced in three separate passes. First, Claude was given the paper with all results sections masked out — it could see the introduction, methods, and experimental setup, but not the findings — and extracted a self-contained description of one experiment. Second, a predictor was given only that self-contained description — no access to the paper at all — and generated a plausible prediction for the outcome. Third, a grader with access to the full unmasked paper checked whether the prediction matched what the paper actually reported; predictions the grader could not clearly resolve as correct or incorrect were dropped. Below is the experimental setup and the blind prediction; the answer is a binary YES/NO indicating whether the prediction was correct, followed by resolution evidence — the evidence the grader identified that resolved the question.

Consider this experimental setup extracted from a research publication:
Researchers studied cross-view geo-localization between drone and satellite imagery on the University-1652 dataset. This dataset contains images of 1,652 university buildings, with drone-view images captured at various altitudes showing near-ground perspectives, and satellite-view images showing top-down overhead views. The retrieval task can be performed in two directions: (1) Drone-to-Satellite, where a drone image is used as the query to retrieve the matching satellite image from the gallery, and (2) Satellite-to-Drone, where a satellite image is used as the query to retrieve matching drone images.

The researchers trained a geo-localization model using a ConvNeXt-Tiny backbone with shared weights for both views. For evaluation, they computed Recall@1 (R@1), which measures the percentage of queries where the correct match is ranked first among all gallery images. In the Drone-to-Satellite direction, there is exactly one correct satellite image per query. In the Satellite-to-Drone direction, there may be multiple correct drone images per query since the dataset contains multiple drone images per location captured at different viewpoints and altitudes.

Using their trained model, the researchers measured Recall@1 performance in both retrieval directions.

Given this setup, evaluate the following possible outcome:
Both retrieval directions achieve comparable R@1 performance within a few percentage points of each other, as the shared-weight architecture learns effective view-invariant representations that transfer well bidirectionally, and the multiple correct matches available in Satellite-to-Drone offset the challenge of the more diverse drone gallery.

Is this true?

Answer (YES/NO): YES